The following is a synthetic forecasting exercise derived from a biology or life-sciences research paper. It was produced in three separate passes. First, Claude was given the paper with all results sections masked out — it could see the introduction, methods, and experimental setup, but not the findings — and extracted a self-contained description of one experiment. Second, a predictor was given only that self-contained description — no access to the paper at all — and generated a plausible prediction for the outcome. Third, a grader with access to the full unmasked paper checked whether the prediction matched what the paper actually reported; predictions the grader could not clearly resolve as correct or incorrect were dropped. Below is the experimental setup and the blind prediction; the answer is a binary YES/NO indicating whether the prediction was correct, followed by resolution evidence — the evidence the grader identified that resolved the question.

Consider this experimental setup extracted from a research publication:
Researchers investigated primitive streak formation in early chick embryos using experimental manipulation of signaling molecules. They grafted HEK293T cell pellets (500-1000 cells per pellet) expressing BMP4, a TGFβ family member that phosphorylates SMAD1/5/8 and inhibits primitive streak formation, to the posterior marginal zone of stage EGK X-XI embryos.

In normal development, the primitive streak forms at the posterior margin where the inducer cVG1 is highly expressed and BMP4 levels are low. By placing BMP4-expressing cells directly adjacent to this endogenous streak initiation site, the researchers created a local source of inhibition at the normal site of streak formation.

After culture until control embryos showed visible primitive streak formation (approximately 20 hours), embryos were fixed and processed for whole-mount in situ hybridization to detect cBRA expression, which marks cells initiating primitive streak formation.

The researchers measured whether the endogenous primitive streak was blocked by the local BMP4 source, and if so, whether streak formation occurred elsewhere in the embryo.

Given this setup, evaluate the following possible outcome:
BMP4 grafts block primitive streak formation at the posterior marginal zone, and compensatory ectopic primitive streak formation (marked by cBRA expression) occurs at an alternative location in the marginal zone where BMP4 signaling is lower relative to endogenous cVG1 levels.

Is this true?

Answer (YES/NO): YES